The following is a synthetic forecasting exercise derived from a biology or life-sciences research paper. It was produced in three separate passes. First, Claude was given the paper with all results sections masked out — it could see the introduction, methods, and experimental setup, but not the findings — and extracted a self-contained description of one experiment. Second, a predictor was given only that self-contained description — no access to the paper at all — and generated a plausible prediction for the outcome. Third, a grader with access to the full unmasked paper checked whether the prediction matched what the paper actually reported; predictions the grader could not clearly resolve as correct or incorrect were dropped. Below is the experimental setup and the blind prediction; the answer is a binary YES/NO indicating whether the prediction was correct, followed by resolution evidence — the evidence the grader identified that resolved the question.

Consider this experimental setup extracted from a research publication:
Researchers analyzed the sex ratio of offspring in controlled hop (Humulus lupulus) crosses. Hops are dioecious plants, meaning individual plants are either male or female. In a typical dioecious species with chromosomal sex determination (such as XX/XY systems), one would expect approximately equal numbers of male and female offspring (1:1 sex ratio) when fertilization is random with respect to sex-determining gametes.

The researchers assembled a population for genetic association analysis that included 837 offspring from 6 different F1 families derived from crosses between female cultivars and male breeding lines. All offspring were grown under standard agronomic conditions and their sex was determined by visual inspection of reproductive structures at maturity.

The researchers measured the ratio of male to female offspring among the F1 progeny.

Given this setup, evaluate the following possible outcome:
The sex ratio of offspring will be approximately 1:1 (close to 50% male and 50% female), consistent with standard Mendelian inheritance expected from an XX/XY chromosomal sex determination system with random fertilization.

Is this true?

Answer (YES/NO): NO